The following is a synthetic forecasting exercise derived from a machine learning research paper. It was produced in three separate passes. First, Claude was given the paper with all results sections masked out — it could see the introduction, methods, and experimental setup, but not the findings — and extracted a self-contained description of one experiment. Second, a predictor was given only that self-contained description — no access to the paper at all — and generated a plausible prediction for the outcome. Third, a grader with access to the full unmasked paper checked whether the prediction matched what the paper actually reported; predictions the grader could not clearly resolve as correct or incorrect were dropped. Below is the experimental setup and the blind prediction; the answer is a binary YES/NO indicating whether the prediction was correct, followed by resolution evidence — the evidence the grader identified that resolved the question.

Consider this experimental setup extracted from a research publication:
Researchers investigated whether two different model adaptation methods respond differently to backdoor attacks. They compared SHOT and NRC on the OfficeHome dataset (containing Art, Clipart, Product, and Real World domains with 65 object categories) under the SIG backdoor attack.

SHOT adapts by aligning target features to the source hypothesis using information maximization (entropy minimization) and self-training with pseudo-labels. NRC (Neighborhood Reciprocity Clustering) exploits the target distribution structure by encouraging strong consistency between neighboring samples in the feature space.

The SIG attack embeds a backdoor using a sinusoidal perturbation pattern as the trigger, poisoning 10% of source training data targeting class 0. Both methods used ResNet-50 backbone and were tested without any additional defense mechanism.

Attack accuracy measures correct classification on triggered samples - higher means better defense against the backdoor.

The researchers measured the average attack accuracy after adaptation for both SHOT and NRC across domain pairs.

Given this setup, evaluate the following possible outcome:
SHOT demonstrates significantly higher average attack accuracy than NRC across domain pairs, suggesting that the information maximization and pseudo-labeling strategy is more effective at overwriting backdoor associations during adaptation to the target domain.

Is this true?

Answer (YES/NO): YES